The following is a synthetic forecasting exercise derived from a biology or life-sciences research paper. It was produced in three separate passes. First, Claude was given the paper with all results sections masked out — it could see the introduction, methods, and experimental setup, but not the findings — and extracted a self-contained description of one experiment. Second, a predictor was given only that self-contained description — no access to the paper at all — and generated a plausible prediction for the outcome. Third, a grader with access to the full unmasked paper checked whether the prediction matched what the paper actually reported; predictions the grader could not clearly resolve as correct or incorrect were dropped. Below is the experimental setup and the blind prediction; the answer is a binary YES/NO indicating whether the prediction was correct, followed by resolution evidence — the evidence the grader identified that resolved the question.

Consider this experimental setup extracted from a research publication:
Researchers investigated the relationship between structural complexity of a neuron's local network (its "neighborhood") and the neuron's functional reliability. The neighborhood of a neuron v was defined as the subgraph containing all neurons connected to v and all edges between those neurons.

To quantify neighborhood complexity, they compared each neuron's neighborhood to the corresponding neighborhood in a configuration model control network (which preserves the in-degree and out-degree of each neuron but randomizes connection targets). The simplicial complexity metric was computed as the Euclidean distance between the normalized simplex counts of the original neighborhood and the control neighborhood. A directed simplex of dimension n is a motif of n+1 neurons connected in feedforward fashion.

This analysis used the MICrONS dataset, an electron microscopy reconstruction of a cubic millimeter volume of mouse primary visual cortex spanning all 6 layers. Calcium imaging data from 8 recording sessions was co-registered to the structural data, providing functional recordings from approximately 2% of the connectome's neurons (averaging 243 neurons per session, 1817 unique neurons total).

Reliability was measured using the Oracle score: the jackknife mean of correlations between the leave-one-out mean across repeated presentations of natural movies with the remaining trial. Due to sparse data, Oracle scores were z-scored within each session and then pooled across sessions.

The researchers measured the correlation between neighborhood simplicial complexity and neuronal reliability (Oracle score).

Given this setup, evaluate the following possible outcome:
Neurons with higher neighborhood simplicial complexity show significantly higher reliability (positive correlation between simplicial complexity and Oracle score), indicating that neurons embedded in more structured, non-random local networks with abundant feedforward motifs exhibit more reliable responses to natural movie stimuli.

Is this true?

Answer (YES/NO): NO